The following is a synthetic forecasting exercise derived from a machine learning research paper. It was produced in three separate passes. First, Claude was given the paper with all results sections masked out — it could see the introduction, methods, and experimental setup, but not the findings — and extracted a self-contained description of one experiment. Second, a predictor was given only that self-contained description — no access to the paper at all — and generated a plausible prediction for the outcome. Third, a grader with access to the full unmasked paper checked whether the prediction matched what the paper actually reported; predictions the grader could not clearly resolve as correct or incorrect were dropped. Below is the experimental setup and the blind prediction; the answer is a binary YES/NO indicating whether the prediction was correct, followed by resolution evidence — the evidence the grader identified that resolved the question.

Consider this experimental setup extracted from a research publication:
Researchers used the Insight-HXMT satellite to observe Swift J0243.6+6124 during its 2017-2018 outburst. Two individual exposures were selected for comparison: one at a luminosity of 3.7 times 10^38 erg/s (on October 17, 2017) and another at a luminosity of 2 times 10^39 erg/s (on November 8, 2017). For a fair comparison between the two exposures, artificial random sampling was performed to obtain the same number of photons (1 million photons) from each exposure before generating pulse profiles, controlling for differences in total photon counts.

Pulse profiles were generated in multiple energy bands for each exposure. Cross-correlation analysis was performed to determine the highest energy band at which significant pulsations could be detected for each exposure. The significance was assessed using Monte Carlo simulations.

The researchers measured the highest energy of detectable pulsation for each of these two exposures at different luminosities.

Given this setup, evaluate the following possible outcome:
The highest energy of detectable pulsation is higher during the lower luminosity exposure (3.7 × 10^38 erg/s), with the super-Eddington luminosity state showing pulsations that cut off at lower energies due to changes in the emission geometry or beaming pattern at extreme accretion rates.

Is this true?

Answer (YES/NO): NO